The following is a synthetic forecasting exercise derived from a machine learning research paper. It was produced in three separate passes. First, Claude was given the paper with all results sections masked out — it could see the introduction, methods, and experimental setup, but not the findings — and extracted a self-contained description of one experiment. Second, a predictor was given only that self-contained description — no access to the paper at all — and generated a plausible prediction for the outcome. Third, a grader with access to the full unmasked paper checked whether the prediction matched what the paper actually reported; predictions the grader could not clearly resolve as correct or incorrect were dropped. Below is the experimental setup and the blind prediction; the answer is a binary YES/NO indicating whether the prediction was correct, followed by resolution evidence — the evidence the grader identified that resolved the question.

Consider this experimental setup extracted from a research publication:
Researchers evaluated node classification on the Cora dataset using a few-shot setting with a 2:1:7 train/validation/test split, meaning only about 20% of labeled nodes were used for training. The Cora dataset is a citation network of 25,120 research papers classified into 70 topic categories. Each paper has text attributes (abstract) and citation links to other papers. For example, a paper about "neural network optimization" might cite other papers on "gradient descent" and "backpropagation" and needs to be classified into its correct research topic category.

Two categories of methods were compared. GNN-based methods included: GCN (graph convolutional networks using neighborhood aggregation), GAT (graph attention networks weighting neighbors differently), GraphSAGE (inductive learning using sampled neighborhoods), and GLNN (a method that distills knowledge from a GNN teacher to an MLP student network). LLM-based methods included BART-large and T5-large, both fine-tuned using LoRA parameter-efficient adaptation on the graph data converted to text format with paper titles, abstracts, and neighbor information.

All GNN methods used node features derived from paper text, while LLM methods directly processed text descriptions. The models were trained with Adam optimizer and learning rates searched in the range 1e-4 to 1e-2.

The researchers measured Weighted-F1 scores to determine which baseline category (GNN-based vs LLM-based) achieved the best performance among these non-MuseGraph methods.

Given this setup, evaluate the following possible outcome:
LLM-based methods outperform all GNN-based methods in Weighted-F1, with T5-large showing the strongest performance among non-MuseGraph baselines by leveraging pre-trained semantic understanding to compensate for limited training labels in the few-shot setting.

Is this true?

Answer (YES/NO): NO